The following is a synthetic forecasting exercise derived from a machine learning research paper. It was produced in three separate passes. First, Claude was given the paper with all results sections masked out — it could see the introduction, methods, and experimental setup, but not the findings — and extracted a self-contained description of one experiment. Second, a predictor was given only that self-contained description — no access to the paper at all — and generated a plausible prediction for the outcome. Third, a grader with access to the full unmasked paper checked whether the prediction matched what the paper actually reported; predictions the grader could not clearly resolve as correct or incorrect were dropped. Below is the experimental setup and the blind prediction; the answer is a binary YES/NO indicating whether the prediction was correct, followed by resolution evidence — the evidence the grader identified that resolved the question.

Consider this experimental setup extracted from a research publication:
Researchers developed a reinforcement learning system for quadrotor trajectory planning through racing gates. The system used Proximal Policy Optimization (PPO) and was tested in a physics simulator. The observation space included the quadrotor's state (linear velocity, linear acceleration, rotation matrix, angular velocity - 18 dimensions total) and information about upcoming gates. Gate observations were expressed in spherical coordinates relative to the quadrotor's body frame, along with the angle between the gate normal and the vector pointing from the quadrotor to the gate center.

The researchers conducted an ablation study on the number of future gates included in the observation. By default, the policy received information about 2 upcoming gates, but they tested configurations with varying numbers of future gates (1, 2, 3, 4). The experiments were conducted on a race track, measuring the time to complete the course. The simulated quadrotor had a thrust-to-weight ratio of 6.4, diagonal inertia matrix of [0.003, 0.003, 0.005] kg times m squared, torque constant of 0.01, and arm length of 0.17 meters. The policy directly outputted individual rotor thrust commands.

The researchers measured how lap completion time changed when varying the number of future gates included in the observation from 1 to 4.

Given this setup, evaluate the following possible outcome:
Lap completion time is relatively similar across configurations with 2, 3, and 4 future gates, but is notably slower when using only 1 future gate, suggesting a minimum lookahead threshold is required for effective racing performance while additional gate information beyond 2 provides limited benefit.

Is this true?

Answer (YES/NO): NO